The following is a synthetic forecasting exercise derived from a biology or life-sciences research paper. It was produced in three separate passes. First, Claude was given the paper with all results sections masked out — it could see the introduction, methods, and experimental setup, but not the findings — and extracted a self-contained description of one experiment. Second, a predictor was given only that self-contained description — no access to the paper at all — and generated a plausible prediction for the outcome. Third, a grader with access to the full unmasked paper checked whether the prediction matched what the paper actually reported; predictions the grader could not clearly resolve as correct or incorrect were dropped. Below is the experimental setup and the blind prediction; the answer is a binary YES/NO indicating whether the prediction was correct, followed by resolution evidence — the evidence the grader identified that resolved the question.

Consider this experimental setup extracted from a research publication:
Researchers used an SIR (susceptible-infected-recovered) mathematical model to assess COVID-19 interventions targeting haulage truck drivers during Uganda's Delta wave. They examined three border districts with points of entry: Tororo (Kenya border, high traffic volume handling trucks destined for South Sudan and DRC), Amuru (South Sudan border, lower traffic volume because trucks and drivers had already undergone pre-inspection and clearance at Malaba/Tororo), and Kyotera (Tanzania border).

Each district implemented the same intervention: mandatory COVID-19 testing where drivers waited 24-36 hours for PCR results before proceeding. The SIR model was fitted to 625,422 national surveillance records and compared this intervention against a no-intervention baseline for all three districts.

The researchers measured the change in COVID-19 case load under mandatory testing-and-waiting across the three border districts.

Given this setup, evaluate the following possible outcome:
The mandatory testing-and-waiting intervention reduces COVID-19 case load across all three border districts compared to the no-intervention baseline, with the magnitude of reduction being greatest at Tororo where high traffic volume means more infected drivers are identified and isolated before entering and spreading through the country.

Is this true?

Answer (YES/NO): NO